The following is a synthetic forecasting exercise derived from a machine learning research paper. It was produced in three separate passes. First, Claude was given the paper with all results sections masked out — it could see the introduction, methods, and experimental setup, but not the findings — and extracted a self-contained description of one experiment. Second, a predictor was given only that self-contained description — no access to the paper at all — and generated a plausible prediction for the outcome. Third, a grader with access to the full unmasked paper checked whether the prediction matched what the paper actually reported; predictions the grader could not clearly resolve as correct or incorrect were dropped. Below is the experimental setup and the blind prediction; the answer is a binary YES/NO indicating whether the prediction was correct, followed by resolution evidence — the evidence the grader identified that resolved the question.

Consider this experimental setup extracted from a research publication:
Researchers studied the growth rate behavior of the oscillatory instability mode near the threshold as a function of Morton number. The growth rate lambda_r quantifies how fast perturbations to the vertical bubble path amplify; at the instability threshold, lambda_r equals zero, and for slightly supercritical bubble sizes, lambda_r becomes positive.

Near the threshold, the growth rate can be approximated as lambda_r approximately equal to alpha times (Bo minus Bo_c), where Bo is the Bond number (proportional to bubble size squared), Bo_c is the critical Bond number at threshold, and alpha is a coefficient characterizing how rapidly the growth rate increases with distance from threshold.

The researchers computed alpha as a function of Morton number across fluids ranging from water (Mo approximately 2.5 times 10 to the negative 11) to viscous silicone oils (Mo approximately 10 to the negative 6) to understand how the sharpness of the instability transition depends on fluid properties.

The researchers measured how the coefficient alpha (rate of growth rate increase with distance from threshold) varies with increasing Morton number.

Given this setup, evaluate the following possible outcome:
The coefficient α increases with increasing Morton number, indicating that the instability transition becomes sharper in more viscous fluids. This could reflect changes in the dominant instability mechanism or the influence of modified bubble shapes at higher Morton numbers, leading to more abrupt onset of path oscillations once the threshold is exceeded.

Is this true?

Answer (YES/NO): NO